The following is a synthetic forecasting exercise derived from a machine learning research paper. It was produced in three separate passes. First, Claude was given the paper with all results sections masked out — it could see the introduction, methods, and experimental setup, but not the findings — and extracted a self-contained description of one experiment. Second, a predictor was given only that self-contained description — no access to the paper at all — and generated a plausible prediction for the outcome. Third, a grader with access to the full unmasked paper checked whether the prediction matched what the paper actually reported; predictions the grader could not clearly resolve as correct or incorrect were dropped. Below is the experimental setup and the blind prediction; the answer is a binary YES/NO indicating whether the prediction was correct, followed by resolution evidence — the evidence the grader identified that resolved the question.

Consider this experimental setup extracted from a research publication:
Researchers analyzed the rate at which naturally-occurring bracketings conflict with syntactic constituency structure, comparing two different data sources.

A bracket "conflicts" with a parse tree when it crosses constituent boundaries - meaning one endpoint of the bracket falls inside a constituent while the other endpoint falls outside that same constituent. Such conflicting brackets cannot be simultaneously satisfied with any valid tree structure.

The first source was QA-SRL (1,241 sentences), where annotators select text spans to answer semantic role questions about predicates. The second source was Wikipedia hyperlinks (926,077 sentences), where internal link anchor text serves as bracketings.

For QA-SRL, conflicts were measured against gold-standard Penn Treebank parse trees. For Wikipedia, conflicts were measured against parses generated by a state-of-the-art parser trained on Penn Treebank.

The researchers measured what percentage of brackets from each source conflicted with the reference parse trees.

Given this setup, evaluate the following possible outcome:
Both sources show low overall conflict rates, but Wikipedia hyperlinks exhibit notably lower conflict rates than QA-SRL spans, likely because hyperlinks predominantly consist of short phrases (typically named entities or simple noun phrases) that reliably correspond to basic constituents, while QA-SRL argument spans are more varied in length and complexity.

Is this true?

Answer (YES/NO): YES